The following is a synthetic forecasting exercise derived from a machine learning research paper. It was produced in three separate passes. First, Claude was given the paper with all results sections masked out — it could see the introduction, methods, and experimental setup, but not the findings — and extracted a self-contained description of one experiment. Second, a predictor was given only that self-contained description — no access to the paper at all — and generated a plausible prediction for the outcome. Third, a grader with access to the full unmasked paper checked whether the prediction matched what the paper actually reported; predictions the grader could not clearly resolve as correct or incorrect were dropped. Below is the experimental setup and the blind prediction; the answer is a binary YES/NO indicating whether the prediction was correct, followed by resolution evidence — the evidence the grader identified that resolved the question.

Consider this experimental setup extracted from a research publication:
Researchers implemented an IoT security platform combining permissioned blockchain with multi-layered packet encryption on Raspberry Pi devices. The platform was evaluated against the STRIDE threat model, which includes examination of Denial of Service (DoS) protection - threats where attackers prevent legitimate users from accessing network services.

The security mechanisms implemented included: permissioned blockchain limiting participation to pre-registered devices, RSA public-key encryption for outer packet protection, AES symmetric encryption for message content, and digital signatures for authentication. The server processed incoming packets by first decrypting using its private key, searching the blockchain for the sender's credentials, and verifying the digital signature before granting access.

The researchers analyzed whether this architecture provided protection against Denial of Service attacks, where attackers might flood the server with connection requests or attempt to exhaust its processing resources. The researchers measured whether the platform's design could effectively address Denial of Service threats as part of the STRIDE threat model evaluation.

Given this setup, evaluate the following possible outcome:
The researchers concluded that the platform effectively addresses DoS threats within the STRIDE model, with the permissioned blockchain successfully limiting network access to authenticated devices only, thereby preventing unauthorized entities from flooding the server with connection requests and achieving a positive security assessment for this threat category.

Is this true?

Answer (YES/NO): NO